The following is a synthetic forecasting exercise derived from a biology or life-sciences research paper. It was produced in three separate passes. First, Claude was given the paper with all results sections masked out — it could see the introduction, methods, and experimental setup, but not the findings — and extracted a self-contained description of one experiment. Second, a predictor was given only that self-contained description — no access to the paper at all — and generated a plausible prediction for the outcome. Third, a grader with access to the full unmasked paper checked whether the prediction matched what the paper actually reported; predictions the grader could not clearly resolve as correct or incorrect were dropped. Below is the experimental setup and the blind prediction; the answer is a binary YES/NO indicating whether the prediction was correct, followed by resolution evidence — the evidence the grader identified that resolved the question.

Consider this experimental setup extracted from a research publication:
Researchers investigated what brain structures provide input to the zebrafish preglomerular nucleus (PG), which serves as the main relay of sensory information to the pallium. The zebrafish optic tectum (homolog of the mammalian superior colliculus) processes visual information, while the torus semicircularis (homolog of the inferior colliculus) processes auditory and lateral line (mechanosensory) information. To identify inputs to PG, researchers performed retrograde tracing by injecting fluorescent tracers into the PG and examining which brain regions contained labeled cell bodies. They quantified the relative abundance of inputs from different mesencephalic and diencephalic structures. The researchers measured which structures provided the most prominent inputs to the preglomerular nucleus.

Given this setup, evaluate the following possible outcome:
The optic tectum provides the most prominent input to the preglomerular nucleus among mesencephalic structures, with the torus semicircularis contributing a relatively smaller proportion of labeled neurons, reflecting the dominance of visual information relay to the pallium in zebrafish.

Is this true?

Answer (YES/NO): NO